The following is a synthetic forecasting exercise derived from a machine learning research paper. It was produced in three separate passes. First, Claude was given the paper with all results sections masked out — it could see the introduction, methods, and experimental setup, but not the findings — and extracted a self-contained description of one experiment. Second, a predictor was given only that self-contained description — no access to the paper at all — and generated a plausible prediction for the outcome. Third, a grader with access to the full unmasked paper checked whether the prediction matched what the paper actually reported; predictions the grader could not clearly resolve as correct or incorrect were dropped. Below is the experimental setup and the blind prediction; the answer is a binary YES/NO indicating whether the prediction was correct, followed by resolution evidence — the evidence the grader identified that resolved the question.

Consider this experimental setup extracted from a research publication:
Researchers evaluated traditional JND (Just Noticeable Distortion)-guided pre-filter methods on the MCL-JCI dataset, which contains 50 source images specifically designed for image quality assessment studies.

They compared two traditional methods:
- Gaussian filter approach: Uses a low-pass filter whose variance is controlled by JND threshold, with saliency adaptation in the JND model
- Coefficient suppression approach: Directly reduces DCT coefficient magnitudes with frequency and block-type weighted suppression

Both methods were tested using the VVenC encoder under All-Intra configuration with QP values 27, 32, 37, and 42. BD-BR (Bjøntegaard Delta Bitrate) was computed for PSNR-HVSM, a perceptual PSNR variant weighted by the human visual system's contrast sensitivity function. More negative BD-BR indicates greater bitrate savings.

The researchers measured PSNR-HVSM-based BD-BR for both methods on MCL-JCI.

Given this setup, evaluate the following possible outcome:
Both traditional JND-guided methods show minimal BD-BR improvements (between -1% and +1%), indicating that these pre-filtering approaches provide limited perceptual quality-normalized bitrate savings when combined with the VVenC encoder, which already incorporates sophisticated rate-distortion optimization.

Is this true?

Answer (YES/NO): NO